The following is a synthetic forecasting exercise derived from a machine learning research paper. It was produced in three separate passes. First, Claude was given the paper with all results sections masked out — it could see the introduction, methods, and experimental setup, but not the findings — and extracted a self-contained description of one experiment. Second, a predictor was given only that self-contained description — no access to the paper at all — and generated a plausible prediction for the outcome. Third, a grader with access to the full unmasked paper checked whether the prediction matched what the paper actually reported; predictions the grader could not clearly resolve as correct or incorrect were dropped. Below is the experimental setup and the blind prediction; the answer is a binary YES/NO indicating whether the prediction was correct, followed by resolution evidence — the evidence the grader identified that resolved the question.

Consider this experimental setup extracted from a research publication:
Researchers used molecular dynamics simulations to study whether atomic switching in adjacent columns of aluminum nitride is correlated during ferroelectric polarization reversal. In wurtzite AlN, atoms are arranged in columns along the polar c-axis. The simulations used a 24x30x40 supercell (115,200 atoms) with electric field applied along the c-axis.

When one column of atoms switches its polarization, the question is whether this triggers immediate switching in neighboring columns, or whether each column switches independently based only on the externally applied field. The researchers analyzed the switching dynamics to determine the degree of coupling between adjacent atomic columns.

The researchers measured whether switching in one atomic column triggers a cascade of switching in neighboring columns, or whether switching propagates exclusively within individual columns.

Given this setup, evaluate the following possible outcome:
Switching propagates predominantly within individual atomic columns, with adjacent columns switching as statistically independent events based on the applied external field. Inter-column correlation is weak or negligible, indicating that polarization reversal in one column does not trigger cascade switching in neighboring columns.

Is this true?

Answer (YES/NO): NO